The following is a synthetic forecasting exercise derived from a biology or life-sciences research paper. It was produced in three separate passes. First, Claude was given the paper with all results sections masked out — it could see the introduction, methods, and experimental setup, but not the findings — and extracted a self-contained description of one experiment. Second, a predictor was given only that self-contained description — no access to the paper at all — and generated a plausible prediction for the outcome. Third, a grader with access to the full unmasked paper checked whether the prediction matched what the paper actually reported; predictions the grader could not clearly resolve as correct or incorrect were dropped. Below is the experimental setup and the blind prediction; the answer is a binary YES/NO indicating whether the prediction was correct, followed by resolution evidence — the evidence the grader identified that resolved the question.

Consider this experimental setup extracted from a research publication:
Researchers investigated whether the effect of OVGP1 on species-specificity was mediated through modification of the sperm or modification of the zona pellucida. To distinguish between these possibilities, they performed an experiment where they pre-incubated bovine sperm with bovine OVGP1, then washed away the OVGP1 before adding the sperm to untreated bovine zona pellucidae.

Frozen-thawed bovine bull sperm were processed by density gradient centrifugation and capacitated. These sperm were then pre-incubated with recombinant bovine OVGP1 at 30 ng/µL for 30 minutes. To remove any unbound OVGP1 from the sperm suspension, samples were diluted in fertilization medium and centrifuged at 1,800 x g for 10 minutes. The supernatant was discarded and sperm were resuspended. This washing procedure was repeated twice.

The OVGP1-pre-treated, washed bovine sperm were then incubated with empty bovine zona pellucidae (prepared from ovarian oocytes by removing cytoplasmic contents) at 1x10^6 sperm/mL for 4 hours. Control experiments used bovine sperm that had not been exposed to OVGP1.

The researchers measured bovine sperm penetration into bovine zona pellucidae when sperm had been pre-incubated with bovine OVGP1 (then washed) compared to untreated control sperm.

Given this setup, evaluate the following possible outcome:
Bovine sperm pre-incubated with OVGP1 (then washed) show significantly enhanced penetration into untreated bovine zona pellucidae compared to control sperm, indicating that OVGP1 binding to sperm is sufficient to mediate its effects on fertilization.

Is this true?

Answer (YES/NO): NO